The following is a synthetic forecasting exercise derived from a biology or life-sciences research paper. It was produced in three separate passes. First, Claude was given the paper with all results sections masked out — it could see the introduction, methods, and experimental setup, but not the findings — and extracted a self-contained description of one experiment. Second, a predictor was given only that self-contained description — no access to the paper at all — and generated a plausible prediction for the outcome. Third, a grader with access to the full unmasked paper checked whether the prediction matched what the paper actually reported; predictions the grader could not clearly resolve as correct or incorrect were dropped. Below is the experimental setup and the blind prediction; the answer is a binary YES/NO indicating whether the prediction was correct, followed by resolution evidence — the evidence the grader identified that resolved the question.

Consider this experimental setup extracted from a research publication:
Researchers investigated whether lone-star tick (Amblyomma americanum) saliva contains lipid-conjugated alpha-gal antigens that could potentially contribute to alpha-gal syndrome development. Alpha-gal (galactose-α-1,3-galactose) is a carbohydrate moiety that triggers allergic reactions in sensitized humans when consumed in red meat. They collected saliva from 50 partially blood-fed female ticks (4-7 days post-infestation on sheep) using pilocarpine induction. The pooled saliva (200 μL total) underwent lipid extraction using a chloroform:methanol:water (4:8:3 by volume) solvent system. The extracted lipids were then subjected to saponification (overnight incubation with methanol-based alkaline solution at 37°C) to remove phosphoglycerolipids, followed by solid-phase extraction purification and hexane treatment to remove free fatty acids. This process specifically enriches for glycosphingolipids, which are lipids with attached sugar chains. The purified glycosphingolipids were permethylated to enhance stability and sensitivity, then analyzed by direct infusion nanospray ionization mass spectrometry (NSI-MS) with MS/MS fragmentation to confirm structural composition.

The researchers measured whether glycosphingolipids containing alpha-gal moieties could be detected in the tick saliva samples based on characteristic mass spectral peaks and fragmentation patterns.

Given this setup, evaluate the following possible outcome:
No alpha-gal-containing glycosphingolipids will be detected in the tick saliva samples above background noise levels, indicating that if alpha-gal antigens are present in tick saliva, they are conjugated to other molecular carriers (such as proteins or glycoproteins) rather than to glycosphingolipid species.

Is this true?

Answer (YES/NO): NO